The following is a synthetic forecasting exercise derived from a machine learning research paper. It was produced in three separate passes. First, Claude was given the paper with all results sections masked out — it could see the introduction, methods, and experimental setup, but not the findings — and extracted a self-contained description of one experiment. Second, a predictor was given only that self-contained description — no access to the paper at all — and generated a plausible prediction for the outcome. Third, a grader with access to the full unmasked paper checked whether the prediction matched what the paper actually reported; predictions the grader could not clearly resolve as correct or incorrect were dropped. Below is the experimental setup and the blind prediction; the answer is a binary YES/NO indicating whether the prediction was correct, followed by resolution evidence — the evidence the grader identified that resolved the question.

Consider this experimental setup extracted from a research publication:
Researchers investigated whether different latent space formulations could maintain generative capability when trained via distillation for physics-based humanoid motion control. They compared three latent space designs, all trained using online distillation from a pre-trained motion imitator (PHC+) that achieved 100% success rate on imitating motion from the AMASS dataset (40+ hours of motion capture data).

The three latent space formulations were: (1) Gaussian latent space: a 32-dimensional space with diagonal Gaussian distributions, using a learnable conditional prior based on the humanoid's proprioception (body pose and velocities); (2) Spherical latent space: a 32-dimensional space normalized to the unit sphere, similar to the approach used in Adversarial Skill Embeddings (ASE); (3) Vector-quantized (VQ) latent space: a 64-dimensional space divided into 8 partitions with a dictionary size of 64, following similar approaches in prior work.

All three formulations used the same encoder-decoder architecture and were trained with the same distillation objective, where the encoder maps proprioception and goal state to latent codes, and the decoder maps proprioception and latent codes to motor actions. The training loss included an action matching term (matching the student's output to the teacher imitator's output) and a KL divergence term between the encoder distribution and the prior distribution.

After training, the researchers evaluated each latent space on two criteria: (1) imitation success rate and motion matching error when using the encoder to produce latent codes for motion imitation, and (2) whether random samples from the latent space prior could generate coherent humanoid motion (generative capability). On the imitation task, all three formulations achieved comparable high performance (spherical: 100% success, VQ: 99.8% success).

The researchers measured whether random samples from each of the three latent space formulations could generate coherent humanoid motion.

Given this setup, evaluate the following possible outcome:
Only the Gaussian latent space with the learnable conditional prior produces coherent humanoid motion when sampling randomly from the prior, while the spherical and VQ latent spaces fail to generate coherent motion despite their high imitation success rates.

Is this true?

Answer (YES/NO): YES